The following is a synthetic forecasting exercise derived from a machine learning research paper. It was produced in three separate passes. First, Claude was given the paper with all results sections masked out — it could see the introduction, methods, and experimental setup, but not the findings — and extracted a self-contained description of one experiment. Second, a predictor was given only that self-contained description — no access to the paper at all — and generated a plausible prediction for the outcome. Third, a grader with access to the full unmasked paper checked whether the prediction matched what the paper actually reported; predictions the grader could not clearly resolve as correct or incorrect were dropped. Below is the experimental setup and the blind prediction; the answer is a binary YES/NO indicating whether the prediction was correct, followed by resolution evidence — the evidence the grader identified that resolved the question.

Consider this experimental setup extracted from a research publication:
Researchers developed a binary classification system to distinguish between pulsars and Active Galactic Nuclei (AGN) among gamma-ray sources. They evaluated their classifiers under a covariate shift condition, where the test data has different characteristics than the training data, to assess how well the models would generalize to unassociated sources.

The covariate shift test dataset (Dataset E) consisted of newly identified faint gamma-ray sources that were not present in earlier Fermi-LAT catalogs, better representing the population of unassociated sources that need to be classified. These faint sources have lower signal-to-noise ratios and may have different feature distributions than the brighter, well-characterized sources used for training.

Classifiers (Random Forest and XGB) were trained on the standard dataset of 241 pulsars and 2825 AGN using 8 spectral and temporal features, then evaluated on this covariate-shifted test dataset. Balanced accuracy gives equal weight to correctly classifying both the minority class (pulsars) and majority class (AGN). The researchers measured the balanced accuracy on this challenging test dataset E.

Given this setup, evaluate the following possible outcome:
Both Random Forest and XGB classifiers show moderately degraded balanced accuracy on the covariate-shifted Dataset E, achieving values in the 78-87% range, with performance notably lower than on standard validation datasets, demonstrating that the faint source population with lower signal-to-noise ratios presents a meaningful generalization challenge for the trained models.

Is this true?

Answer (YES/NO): NO